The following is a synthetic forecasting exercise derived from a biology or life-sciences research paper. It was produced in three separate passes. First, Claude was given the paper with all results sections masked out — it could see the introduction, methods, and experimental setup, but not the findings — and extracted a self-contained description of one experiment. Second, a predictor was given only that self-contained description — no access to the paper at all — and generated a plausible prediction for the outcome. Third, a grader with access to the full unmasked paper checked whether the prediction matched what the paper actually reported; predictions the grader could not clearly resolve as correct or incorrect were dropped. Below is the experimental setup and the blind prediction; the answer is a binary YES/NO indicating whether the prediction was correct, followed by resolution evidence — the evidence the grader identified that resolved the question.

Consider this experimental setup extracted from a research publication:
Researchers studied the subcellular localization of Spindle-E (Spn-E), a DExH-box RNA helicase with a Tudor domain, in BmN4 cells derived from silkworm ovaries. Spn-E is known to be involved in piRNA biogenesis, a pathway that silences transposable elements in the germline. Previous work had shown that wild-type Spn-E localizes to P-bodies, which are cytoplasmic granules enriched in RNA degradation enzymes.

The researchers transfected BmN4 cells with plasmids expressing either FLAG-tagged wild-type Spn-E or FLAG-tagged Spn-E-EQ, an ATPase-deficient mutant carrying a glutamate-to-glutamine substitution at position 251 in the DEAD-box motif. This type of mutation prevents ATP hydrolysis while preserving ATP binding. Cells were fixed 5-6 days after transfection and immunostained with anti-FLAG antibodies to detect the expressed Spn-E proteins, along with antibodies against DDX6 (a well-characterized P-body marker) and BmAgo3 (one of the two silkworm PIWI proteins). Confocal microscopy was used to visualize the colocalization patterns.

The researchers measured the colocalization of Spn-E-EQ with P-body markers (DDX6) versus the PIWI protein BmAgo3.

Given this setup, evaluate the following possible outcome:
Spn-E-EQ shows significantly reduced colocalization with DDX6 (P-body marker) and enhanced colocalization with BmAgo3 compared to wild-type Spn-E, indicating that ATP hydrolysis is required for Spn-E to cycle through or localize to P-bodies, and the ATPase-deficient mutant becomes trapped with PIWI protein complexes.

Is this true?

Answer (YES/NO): YES